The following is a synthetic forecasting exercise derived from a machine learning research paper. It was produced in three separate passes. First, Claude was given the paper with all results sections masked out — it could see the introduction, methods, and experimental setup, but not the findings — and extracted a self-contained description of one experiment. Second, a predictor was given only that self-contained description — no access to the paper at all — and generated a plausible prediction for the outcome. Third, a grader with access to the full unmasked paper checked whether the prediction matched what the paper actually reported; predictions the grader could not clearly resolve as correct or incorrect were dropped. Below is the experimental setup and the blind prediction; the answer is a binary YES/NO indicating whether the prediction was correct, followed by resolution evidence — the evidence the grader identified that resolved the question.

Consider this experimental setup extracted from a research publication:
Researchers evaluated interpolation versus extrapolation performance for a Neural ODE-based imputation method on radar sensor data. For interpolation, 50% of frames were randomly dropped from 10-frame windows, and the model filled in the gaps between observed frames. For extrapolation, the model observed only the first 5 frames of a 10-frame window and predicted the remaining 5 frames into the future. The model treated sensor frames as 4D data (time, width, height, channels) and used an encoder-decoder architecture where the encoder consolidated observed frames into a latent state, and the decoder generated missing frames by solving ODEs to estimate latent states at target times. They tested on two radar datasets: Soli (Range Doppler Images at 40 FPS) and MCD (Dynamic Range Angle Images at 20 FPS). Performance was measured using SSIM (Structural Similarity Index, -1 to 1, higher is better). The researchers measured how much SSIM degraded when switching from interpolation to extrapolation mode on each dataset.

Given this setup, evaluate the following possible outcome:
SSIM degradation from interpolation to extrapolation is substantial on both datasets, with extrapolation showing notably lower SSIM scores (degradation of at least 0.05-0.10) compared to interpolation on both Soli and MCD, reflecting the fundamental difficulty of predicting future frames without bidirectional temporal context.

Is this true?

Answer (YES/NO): YES